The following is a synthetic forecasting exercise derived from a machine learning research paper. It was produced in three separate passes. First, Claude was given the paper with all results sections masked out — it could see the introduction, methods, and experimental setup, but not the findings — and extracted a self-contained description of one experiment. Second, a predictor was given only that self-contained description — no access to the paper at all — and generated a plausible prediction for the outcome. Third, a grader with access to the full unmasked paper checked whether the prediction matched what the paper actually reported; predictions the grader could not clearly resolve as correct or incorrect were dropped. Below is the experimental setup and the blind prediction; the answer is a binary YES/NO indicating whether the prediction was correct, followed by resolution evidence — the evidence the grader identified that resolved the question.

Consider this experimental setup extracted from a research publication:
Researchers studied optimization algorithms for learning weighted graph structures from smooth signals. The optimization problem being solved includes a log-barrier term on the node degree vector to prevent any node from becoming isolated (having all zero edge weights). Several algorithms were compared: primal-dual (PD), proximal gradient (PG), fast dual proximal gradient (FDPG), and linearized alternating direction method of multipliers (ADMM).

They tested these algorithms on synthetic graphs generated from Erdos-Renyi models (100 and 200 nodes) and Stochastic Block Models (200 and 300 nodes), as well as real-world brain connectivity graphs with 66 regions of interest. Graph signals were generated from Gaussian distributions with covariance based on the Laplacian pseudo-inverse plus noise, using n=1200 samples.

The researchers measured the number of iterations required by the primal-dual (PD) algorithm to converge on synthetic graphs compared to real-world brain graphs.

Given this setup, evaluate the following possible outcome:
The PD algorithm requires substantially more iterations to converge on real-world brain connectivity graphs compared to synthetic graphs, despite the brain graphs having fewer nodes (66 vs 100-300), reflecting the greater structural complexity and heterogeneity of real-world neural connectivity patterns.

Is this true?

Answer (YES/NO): NO